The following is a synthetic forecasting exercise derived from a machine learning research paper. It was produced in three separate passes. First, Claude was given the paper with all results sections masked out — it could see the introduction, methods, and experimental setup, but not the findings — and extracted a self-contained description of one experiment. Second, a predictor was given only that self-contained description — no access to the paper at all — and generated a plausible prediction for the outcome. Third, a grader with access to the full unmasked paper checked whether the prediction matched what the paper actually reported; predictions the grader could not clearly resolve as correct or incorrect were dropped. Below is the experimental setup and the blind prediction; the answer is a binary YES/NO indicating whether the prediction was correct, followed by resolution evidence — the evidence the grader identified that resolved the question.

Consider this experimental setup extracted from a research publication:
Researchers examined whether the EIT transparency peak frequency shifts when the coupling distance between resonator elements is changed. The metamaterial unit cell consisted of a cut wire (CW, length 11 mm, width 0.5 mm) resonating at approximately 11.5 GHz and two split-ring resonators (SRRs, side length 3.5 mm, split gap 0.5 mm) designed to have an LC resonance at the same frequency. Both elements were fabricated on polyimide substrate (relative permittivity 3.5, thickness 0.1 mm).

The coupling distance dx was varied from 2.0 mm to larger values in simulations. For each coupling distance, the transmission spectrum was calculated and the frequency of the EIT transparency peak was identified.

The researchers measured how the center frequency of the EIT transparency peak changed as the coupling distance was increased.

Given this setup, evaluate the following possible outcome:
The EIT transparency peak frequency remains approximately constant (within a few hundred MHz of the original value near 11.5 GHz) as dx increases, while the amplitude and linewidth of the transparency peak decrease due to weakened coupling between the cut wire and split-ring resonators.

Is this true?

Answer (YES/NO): YES